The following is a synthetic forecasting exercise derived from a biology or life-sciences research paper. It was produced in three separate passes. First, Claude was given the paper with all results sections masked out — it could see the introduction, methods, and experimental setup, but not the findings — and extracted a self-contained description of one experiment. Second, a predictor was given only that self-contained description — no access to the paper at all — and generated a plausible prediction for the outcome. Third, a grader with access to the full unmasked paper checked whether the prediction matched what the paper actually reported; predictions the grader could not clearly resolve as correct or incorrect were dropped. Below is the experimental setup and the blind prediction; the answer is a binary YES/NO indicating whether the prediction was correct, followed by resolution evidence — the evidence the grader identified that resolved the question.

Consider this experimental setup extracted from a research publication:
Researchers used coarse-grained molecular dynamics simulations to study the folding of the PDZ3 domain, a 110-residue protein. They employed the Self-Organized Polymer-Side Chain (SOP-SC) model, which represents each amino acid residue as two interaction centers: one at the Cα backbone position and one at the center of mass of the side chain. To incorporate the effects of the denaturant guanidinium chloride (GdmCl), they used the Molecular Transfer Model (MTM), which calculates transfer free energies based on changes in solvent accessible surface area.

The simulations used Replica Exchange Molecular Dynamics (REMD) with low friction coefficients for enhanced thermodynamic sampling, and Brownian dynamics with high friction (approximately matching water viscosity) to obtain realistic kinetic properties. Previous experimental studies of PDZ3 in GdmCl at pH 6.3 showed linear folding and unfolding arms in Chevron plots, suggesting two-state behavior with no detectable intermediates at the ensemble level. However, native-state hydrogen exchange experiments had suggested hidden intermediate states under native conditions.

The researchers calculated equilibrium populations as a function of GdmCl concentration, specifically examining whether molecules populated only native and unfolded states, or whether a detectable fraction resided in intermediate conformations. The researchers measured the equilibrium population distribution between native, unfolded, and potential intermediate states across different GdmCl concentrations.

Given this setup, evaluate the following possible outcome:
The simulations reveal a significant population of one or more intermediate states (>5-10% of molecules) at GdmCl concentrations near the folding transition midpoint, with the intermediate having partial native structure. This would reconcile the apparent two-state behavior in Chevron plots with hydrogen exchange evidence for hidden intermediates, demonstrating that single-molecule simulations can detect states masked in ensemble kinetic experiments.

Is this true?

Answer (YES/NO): NO